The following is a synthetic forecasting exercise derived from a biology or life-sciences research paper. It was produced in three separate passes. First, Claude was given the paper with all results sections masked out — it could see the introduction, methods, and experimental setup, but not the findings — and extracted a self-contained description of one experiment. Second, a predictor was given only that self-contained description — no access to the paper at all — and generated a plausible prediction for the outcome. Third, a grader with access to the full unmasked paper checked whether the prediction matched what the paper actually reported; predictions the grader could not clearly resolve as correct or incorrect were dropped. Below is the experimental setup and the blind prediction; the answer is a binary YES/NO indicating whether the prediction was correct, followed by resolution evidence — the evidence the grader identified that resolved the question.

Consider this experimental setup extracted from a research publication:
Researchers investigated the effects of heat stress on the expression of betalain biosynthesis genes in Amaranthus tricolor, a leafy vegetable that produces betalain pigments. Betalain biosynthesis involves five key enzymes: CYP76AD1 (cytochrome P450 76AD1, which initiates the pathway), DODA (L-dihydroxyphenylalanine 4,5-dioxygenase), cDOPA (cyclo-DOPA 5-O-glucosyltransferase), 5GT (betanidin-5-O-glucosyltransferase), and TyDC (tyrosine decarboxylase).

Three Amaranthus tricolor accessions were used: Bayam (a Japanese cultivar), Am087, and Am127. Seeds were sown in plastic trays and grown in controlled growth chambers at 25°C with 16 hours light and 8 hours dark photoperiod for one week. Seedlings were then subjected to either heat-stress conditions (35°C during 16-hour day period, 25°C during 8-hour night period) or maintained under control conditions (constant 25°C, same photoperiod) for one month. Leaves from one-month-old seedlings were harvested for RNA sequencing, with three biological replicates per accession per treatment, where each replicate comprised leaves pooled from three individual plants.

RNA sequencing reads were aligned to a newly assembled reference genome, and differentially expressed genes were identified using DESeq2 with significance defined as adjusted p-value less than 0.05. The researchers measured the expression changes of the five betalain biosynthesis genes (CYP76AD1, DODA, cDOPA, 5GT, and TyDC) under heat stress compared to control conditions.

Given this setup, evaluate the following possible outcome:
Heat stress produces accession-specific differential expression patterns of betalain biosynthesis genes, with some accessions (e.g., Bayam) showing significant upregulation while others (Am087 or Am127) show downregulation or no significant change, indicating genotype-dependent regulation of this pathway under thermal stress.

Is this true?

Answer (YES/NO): NO